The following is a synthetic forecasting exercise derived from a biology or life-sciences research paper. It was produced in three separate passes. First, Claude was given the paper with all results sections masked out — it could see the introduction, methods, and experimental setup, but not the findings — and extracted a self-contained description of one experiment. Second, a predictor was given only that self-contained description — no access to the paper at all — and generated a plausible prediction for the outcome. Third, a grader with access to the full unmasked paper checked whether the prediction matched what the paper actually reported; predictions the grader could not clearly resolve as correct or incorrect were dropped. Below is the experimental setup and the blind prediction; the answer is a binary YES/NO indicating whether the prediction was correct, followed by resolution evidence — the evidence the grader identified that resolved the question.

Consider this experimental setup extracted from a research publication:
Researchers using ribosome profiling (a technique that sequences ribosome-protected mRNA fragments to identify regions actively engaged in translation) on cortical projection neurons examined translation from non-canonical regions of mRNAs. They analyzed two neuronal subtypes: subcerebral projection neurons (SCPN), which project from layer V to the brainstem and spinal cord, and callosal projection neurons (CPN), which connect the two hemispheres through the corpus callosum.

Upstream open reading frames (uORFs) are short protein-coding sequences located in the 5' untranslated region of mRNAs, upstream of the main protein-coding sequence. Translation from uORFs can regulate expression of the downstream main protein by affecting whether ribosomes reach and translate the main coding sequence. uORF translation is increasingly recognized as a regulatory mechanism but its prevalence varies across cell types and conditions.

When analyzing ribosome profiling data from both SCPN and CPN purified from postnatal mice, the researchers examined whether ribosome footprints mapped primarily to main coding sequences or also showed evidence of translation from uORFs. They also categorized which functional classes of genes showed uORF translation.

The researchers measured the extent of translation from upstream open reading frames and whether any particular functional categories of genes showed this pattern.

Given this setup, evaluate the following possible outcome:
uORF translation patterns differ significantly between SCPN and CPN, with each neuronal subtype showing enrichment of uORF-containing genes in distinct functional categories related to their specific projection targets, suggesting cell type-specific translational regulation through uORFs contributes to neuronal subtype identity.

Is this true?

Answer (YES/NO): NO